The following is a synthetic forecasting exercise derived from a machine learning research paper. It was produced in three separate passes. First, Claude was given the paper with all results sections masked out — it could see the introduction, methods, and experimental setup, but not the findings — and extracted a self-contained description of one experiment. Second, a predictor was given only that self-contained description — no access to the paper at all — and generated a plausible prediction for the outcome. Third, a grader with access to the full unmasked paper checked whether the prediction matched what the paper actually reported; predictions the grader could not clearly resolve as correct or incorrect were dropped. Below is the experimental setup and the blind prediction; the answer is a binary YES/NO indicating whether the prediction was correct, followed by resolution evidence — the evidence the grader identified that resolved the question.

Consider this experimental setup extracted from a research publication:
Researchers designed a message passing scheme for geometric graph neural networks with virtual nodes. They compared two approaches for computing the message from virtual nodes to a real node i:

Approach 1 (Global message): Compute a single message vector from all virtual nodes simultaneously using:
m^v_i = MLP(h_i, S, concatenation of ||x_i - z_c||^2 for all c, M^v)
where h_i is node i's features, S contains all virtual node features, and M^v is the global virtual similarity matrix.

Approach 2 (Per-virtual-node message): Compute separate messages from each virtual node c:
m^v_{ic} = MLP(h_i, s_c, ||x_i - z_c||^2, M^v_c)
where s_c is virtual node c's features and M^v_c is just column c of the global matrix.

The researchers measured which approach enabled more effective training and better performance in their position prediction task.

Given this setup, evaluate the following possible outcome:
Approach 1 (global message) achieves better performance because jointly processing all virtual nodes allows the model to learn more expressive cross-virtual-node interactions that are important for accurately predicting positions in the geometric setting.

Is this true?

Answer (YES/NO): NO